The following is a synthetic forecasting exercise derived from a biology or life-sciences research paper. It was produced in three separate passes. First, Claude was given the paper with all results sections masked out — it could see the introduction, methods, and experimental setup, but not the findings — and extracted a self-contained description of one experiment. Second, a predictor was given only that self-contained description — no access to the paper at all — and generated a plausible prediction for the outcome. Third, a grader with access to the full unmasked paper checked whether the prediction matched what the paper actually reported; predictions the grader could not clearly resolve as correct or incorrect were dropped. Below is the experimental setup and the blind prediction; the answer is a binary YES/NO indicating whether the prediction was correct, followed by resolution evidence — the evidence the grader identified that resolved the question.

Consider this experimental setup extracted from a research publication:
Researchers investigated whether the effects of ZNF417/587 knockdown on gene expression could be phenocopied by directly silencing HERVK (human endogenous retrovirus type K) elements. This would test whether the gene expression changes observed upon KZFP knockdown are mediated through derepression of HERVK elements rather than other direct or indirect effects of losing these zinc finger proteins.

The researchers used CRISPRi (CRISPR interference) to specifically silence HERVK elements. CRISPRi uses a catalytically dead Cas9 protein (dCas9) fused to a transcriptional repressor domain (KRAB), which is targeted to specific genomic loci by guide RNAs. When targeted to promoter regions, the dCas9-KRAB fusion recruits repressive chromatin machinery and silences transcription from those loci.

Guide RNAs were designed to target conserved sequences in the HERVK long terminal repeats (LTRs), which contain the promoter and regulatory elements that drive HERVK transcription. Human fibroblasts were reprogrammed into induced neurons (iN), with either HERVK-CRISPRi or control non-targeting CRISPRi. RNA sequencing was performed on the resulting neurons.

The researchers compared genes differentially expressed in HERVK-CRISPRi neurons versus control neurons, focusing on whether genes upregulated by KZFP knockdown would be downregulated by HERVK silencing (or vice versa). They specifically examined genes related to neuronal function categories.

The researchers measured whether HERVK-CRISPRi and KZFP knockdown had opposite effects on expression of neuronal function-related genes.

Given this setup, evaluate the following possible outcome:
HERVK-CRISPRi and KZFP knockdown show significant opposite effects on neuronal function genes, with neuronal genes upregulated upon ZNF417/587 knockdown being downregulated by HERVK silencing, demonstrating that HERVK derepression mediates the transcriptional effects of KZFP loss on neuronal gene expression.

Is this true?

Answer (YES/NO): YES